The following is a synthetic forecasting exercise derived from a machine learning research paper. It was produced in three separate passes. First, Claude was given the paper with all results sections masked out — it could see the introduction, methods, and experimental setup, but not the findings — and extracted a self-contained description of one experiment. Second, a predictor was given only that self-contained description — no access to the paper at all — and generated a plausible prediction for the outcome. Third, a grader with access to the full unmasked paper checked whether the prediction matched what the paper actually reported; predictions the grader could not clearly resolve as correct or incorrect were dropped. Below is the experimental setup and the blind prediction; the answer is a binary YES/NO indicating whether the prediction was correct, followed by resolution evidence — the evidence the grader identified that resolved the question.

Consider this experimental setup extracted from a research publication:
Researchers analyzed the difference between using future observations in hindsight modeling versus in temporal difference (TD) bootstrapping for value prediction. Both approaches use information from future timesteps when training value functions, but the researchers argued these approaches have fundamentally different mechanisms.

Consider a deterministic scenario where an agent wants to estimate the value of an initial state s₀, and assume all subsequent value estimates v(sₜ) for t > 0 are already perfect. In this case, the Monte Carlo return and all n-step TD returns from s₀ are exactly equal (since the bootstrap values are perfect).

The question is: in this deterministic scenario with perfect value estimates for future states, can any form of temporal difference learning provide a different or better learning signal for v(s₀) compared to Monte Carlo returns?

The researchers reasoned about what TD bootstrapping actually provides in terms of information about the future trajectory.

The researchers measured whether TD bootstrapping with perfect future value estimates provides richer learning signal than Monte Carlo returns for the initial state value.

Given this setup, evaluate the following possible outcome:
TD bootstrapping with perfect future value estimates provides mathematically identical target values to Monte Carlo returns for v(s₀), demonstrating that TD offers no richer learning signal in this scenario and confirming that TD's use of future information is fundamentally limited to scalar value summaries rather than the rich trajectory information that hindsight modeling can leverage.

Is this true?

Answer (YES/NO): YES